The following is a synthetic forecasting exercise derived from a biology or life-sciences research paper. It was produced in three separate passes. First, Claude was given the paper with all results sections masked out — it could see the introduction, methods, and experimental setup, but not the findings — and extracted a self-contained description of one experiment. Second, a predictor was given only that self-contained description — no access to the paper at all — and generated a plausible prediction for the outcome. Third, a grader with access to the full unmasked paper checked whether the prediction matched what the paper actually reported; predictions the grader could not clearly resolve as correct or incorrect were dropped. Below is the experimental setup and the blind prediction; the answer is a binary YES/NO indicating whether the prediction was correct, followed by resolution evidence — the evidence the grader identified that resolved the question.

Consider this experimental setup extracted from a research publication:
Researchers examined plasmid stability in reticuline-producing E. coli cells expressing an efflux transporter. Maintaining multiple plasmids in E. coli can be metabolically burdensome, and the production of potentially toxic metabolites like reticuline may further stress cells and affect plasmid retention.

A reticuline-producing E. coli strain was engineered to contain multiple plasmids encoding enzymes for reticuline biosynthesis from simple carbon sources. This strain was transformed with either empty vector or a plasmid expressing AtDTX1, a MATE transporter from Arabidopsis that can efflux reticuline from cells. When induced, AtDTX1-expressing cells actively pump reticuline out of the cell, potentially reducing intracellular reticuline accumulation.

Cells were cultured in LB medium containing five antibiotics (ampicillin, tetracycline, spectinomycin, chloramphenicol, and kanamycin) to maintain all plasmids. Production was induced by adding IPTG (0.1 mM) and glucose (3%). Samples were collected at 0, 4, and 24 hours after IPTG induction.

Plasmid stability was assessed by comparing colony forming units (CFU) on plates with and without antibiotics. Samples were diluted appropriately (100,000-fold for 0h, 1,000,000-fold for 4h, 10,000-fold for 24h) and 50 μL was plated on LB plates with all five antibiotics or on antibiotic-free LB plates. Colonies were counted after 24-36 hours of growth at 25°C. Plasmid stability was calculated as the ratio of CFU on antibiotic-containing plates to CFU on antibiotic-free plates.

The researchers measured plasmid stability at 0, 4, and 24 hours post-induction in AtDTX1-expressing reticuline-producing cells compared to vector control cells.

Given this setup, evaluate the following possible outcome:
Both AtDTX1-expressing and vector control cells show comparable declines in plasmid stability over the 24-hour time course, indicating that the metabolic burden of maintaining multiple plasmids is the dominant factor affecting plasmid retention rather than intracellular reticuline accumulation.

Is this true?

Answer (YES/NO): NO